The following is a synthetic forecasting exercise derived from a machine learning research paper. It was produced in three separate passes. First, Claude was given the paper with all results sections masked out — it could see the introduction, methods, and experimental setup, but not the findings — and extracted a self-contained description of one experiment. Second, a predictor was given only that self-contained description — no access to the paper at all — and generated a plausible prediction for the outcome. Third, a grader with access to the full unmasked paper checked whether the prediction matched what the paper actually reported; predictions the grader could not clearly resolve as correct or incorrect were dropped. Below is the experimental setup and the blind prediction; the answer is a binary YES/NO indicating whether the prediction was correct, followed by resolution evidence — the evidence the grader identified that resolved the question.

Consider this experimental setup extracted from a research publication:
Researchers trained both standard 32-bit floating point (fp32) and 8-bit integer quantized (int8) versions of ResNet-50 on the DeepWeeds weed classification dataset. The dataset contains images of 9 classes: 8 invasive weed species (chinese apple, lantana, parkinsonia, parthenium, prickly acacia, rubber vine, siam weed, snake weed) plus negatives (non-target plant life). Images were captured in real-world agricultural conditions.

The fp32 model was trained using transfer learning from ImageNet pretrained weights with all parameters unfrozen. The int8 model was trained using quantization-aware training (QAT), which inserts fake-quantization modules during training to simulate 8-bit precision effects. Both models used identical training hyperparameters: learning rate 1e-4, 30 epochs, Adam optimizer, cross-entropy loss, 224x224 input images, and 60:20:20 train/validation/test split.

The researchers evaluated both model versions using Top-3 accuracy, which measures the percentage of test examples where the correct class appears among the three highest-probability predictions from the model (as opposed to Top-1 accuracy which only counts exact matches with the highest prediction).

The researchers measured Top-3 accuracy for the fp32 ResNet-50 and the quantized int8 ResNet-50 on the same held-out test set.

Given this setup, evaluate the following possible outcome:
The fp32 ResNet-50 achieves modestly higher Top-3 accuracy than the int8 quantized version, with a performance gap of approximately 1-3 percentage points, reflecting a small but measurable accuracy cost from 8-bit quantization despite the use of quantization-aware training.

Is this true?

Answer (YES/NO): NO